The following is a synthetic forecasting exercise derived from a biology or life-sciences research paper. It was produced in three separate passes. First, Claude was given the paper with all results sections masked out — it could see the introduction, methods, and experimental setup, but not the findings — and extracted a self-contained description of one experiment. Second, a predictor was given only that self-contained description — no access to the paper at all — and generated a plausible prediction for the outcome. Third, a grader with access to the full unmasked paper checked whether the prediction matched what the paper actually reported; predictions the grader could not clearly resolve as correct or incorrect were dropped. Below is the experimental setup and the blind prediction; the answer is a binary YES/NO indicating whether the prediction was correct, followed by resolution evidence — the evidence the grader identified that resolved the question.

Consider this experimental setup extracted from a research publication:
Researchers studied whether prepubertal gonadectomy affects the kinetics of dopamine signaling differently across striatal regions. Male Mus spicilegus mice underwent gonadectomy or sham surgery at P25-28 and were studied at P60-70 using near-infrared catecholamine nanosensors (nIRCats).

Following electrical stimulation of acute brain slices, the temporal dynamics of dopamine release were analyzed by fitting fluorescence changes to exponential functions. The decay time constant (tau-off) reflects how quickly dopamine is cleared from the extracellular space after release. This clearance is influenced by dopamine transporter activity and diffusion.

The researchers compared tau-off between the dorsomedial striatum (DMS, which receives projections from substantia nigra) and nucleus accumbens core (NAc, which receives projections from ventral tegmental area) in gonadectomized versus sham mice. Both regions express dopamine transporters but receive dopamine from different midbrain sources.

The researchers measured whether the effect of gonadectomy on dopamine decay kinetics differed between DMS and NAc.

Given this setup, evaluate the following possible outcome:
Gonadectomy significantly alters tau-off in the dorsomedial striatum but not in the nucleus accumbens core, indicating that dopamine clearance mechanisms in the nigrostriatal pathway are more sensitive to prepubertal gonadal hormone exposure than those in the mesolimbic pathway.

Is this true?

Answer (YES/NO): NO